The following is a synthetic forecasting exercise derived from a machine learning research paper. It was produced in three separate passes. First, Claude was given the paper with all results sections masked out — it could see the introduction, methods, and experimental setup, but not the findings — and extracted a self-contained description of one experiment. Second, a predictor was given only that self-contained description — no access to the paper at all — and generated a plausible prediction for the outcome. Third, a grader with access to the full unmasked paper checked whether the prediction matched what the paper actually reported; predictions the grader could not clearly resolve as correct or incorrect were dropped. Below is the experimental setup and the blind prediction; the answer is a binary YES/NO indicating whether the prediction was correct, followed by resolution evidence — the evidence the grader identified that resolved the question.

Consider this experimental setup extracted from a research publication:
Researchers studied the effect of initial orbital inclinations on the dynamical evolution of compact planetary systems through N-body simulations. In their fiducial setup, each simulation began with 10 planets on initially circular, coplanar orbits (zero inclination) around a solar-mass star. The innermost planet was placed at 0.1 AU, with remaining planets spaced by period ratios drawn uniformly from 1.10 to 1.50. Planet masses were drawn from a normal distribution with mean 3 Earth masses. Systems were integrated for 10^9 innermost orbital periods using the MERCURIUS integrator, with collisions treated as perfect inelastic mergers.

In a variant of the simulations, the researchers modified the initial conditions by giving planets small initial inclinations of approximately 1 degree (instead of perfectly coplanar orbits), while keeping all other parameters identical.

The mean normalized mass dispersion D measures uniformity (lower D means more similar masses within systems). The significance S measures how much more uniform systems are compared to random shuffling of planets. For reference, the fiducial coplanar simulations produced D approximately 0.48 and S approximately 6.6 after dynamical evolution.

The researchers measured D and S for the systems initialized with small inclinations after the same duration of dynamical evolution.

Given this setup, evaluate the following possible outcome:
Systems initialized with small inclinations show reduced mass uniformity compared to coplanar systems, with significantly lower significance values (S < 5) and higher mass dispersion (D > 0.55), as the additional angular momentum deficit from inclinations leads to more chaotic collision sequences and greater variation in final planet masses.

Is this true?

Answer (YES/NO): NO